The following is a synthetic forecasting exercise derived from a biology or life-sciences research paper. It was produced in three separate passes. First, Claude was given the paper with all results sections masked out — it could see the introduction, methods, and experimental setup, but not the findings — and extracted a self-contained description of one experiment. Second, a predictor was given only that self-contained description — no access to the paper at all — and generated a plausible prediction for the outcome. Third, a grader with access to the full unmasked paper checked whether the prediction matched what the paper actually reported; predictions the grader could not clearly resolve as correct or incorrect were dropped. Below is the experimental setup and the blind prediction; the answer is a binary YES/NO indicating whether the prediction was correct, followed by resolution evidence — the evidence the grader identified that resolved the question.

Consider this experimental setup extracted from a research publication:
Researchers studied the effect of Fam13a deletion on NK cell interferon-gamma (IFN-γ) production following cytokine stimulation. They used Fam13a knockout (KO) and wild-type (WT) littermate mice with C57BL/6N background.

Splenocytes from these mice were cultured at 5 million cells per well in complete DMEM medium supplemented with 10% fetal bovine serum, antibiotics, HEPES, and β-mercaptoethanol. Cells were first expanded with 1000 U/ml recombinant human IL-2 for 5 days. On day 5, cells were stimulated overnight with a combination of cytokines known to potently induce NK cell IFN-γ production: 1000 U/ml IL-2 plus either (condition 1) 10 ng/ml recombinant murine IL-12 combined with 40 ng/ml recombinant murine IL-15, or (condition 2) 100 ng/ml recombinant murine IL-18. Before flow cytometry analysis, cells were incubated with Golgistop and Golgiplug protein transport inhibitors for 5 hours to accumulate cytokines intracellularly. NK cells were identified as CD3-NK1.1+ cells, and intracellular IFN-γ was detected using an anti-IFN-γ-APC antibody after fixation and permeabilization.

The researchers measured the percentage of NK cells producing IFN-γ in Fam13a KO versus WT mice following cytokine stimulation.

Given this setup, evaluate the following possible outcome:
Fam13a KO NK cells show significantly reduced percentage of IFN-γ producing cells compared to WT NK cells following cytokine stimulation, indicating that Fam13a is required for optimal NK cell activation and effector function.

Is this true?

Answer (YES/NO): YES